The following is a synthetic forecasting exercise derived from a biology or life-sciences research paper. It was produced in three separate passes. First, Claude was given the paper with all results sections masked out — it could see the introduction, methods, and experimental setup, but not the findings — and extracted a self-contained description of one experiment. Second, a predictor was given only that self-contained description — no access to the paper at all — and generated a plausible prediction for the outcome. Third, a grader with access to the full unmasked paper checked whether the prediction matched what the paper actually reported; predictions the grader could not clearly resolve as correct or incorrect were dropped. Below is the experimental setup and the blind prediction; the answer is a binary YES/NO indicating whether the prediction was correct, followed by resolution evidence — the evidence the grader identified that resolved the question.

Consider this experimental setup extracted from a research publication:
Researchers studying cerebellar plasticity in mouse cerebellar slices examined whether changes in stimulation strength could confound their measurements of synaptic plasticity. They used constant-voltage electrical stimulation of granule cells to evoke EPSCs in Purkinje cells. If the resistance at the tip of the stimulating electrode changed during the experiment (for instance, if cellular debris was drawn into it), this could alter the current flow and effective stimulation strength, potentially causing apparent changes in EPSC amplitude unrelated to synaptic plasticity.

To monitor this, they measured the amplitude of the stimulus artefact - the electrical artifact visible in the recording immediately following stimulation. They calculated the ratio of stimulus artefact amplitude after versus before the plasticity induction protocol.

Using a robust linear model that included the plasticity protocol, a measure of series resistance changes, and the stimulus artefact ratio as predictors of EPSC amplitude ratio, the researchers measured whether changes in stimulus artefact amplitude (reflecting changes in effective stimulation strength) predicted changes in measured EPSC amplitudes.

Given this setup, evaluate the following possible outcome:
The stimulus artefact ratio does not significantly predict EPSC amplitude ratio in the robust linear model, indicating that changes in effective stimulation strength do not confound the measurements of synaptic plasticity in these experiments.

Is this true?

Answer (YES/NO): YES